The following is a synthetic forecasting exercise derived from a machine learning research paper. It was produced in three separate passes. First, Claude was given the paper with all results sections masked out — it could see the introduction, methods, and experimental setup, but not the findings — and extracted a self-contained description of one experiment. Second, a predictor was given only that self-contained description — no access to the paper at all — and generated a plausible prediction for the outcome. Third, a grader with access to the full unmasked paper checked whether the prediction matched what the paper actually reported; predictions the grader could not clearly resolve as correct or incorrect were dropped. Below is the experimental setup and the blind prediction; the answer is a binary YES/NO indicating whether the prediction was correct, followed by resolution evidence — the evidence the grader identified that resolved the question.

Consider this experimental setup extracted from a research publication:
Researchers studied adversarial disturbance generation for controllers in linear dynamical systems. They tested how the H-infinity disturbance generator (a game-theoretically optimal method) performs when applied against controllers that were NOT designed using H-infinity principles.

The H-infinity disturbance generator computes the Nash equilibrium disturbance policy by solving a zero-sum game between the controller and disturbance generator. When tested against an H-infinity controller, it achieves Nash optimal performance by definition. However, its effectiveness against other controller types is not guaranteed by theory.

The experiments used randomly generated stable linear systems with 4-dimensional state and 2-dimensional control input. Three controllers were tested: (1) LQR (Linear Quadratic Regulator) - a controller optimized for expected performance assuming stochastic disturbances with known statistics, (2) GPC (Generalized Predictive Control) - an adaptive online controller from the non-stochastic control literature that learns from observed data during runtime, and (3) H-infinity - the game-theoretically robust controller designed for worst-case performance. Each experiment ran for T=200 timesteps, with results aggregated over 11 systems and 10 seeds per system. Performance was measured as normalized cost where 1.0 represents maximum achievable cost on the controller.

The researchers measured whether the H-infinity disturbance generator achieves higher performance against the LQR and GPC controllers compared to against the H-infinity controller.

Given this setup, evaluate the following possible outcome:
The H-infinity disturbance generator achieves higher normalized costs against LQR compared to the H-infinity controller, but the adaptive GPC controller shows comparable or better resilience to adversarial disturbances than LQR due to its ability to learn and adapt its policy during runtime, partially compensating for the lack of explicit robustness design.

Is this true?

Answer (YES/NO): NO